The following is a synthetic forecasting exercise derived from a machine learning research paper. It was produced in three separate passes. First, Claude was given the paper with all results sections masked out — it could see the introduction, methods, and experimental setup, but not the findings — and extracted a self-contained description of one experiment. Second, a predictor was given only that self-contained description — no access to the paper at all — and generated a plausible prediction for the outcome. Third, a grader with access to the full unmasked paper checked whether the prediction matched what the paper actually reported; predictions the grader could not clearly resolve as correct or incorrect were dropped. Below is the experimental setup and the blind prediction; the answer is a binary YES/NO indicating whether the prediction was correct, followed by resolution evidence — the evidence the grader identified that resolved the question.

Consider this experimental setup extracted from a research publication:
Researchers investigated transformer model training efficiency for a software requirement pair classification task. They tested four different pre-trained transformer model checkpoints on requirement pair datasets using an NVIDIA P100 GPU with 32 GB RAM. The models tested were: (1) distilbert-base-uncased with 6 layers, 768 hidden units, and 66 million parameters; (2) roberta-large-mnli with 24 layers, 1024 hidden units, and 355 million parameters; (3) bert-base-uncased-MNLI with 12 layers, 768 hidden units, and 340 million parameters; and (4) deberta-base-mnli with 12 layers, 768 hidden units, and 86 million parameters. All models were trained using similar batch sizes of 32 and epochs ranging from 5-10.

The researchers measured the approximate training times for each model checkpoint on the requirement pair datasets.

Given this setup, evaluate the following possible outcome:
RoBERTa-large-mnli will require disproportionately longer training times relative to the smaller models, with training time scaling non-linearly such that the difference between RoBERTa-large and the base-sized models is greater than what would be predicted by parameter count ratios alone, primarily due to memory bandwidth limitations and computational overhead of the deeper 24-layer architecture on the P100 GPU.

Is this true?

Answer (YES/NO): YES